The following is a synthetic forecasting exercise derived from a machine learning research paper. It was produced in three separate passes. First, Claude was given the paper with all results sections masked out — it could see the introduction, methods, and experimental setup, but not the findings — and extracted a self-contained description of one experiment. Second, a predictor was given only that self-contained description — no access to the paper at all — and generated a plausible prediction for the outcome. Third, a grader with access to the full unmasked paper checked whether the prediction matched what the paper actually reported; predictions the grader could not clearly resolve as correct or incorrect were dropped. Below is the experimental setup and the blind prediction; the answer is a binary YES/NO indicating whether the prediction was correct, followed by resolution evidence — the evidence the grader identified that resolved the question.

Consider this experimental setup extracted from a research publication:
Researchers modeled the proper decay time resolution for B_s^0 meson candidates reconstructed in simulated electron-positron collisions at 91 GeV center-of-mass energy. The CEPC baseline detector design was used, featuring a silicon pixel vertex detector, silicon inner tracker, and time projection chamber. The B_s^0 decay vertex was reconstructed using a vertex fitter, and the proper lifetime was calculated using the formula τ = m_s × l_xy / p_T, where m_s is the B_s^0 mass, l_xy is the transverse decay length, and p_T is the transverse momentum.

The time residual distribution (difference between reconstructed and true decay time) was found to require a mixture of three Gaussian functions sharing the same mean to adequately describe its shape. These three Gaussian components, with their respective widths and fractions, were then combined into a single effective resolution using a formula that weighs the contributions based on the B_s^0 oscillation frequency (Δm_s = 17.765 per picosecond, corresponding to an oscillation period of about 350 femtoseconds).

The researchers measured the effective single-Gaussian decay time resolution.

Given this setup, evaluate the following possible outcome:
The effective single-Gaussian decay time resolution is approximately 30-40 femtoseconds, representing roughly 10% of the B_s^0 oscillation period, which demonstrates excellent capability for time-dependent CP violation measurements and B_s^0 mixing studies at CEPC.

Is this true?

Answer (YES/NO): NO